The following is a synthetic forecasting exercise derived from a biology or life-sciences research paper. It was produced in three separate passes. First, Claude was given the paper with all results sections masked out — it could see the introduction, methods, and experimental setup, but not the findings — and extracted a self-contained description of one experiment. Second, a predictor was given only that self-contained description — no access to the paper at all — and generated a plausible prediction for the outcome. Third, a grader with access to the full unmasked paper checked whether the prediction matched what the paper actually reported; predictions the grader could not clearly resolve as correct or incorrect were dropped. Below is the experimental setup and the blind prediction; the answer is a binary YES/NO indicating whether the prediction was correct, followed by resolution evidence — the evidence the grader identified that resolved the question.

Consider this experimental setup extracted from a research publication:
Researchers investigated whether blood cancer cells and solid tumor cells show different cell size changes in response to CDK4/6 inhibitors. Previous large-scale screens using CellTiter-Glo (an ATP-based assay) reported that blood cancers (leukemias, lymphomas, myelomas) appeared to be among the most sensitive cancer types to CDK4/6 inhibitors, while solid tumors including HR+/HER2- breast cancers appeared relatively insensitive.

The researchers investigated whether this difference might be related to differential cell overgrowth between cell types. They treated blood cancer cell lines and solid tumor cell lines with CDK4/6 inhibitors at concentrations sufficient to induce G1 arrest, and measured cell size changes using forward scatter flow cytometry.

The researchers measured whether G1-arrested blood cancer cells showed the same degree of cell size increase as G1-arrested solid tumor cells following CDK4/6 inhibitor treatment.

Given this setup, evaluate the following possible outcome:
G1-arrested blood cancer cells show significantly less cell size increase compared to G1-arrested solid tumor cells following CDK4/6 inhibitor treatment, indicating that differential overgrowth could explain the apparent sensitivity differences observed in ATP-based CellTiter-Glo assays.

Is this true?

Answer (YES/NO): YES